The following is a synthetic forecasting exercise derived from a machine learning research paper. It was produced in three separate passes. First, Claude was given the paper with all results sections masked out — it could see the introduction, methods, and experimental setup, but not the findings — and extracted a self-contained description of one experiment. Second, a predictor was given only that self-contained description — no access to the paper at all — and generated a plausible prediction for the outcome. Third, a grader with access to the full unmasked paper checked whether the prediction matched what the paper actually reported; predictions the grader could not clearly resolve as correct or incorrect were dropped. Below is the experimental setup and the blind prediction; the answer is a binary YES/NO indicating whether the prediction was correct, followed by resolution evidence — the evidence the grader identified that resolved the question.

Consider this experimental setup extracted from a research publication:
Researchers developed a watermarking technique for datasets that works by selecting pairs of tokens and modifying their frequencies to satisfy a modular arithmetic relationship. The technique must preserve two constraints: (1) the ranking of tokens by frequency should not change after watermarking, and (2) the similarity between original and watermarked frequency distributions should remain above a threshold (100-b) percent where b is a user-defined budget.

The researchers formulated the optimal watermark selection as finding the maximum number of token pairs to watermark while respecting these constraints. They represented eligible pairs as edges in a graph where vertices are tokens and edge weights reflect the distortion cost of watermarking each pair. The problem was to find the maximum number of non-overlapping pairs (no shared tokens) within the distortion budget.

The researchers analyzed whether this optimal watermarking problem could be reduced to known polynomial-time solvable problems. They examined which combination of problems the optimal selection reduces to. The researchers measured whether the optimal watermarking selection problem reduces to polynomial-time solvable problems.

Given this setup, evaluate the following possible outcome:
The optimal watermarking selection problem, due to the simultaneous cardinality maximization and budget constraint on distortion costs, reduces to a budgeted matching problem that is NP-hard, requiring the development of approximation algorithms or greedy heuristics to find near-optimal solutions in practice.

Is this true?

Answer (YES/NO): NO